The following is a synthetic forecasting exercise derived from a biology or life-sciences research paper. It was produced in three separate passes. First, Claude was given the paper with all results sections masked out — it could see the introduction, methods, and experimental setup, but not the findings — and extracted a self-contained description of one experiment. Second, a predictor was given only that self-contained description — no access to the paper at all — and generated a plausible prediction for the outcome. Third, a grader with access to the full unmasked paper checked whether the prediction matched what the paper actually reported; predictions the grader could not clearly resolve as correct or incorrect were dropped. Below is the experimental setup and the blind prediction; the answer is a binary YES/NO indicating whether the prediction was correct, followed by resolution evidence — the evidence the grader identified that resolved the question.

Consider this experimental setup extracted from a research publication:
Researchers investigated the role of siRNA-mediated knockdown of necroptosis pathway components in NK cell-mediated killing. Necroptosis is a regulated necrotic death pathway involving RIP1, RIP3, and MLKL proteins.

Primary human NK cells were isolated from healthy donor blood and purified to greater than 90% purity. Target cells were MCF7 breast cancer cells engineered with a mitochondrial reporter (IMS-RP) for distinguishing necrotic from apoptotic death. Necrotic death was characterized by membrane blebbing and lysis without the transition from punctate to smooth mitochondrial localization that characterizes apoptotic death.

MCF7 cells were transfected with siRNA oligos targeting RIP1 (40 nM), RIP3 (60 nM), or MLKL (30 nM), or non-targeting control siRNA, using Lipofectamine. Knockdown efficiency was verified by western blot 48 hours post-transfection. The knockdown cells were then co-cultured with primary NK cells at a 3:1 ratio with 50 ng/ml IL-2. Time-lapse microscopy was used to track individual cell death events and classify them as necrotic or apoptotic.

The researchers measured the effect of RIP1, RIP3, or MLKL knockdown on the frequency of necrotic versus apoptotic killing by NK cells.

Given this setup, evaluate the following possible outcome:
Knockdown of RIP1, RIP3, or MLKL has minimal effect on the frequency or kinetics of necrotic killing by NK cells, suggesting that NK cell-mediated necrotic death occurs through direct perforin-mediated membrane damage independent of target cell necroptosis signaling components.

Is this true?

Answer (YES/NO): NO